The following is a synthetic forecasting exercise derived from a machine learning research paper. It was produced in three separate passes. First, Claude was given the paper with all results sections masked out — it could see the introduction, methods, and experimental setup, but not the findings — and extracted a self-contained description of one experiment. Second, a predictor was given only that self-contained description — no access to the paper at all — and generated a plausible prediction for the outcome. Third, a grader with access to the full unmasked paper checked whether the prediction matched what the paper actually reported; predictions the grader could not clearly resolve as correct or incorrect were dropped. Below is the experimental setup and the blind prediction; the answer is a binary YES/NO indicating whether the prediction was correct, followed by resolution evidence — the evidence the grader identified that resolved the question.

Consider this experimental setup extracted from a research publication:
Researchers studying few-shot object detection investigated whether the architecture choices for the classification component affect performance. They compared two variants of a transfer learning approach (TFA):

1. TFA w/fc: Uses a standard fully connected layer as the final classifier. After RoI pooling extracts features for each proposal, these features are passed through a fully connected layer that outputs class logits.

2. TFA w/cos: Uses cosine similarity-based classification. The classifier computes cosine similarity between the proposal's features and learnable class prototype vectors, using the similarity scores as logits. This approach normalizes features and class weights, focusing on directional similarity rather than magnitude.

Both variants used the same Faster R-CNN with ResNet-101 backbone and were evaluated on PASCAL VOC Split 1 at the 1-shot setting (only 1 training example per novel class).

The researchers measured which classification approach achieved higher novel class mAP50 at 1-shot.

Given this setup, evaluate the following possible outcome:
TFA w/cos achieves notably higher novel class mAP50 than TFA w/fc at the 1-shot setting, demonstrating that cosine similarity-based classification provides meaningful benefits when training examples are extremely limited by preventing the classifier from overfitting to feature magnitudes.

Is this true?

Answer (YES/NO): YES